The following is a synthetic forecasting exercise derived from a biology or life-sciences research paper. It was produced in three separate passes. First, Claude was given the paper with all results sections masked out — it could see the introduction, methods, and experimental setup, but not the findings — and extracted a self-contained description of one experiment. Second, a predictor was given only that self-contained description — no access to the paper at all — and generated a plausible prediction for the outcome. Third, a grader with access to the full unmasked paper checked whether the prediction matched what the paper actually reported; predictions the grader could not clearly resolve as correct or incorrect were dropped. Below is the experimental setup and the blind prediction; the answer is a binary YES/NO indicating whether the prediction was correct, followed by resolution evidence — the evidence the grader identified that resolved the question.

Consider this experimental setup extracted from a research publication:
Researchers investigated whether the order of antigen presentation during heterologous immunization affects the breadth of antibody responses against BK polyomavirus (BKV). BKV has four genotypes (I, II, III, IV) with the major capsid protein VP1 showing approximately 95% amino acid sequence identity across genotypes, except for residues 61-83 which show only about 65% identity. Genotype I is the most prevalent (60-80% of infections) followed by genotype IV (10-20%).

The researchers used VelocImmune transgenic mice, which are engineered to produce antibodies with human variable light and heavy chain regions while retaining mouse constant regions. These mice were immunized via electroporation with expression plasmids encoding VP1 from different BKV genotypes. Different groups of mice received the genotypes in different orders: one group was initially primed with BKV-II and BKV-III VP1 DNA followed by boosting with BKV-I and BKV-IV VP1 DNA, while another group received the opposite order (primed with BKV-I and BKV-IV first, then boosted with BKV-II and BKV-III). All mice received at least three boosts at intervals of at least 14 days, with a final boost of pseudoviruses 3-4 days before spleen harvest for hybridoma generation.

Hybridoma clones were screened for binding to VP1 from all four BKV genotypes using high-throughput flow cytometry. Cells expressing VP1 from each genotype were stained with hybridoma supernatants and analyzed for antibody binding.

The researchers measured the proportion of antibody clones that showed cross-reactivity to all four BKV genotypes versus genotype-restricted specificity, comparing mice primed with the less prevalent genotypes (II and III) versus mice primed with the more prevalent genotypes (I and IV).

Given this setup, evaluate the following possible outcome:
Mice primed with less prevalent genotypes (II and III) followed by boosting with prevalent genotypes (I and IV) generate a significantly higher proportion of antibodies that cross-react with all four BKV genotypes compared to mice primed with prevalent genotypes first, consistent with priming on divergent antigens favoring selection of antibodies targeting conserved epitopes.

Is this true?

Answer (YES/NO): YES